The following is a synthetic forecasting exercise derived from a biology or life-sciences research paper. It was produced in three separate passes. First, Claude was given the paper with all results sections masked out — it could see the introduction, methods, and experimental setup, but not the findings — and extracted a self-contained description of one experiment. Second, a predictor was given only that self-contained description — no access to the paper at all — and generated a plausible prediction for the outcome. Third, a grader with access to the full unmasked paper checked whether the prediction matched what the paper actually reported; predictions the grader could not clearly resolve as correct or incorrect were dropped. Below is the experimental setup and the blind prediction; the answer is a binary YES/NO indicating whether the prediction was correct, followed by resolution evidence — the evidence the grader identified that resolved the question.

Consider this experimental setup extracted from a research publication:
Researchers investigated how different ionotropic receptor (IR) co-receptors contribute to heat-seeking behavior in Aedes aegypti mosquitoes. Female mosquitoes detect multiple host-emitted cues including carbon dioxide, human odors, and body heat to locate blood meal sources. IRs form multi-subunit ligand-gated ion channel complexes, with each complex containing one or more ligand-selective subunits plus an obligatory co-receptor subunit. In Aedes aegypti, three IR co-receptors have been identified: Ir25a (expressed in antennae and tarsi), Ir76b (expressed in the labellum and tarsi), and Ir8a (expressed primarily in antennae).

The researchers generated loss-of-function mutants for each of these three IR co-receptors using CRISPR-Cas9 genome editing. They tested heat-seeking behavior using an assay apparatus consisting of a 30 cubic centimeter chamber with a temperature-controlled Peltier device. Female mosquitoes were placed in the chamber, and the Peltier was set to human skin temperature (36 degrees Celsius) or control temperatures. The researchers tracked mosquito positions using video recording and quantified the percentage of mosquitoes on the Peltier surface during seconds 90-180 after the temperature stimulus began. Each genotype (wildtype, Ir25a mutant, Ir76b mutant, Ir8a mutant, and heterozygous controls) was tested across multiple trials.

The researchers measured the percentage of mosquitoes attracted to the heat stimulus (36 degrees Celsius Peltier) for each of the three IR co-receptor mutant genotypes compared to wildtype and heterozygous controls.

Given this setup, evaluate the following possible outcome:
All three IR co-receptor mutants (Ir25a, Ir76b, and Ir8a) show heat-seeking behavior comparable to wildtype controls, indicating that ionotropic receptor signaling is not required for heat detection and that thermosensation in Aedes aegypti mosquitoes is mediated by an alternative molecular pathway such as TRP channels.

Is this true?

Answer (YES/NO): NO